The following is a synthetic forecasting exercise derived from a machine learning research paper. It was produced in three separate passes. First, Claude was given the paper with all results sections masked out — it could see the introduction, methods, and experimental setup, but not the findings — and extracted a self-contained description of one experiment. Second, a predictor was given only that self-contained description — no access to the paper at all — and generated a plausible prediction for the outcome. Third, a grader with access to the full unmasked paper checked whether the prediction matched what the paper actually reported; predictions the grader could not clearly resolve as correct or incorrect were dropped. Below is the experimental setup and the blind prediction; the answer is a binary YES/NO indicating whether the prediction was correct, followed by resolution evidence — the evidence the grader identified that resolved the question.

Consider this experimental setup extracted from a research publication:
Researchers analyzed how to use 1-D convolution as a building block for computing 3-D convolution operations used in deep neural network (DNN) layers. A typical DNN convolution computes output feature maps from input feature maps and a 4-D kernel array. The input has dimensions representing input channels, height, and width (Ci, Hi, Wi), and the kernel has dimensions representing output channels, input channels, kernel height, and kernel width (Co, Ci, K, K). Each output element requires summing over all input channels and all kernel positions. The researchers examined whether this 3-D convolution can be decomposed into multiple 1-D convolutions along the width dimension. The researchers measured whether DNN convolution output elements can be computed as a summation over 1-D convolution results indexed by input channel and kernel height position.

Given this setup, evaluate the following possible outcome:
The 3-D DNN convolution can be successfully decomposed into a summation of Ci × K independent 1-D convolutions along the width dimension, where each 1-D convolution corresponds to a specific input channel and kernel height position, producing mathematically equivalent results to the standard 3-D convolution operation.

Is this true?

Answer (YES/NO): YES